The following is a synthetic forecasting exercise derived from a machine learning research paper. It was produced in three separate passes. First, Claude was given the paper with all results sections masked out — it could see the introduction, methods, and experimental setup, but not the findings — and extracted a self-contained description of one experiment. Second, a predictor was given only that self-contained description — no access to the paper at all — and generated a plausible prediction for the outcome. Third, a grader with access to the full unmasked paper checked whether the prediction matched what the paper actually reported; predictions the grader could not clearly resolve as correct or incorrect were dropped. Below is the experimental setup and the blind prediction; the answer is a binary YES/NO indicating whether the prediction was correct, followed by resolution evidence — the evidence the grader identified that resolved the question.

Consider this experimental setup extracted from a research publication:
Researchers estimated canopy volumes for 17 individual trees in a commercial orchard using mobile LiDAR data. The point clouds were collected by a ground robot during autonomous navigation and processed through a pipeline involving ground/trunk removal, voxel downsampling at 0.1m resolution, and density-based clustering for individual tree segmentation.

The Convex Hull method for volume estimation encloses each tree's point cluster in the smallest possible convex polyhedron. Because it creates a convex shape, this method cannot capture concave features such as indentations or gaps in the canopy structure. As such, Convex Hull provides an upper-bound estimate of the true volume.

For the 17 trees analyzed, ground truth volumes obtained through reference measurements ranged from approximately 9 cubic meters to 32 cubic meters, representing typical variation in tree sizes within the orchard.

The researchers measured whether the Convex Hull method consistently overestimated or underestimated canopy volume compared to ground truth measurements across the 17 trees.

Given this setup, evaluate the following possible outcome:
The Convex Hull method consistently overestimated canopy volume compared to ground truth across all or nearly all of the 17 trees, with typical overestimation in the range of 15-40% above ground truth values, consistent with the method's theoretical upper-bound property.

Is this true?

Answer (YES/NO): NO